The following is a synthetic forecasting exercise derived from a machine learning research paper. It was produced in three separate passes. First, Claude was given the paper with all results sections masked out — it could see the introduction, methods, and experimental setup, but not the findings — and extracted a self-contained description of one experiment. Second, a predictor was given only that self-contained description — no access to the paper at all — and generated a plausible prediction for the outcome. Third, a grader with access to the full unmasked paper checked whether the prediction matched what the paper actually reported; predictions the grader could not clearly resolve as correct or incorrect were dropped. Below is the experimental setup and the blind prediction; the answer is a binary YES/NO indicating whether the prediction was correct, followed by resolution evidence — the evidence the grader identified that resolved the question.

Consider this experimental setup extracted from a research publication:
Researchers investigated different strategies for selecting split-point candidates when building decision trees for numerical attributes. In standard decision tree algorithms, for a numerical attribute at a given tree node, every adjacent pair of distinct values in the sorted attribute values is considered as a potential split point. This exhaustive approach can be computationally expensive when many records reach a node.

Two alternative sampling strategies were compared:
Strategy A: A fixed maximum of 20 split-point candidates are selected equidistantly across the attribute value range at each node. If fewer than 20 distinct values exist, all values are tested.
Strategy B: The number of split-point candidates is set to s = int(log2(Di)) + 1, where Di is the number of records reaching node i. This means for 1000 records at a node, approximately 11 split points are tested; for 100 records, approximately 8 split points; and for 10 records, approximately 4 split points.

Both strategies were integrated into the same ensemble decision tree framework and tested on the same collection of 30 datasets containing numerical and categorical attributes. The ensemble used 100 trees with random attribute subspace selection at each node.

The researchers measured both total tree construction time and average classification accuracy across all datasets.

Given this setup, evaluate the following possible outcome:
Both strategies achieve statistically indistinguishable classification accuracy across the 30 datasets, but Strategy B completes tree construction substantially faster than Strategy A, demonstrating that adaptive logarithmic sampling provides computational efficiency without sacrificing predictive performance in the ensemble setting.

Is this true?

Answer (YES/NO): NO